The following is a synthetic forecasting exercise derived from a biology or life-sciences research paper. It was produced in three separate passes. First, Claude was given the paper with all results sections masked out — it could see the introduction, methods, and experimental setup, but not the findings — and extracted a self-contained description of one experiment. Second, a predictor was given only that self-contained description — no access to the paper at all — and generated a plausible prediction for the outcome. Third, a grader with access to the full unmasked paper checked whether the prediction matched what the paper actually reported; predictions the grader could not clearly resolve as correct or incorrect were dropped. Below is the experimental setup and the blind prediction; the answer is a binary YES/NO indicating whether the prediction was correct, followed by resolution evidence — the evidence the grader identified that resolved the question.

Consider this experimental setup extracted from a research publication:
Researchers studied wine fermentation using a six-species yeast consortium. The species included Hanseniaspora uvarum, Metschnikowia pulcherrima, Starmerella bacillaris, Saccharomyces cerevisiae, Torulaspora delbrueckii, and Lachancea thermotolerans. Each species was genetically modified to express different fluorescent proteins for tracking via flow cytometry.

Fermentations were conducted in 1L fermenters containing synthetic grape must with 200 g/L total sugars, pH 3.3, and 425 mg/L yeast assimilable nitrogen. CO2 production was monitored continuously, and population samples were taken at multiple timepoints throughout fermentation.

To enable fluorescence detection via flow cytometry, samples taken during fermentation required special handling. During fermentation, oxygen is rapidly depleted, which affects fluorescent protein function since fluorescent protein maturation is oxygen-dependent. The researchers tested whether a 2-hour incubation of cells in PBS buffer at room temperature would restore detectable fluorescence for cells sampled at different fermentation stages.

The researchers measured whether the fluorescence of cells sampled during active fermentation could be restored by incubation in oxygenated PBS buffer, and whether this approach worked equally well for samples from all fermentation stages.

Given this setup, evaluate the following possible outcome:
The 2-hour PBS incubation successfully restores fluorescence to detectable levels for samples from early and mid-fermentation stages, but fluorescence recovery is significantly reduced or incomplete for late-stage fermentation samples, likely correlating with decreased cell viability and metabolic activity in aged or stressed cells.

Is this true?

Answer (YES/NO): NO